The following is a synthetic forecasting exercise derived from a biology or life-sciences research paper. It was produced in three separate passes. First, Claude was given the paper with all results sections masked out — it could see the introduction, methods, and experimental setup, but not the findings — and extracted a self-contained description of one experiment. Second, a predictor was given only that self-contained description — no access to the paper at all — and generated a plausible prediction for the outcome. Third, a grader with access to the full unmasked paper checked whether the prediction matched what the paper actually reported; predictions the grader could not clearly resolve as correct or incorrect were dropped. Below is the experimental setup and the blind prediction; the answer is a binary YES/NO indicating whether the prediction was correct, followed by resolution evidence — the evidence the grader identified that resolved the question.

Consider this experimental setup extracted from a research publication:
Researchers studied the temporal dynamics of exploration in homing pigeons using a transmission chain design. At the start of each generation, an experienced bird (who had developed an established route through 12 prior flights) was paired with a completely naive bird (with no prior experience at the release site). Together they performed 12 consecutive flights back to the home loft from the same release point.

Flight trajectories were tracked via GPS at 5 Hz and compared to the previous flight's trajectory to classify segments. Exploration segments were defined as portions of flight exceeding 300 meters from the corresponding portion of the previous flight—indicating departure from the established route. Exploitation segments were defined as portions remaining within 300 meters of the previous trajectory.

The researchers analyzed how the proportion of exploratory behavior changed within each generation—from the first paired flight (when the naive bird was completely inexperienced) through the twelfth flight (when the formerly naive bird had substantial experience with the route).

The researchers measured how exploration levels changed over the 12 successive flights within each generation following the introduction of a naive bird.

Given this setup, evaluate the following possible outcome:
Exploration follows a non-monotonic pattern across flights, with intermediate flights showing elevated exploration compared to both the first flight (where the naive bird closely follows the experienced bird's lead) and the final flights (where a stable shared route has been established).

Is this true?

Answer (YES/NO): NO